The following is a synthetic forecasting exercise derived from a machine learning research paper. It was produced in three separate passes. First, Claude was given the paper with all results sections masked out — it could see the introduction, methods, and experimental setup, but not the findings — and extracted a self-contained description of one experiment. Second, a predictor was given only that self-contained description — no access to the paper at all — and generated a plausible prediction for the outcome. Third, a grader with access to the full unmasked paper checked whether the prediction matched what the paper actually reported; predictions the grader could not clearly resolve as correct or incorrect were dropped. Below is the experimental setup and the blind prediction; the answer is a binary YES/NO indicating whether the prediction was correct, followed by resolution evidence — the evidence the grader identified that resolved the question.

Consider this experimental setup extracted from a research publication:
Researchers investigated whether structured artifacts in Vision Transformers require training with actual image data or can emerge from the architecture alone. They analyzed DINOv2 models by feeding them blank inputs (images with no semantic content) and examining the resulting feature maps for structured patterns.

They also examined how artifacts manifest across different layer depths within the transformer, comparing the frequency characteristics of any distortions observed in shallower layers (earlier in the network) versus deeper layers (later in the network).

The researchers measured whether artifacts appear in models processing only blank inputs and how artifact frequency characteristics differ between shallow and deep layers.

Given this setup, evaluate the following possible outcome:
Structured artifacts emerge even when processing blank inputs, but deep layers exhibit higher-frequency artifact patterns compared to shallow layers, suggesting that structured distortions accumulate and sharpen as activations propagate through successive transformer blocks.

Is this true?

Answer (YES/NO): YES